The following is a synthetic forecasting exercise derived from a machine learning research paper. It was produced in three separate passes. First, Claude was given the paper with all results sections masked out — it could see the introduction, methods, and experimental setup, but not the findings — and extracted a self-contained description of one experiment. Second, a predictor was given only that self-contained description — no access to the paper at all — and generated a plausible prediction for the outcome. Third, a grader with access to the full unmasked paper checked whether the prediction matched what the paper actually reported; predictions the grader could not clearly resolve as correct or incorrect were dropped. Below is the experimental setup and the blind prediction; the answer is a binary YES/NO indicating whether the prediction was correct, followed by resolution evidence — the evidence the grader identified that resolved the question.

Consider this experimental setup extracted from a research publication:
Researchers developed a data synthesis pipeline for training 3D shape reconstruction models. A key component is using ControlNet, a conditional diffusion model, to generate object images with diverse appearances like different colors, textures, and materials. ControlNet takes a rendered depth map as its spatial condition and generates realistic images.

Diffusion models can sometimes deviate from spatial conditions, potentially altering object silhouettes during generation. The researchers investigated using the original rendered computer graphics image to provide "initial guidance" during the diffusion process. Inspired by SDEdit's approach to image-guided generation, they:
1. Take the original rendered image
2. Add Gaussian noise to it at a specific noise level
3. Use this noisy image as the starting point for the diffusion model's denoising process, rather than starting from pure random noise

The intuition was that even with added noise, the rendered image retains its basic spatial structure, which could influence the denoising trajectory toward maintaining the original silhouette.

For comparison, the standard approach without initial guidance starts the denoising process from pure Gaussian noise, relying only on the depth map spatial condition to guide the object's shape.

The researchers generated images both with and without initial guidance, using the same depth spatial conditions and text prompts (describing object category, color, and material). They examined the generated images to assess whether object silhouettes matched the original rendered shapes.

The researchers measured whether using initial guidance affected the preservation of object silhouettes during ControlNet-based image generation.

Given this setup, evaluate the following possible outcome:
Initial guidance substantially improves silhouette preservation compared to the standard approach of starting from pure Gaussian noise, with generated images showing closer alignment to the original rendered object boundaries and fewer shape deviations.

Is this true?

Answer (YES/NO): YES